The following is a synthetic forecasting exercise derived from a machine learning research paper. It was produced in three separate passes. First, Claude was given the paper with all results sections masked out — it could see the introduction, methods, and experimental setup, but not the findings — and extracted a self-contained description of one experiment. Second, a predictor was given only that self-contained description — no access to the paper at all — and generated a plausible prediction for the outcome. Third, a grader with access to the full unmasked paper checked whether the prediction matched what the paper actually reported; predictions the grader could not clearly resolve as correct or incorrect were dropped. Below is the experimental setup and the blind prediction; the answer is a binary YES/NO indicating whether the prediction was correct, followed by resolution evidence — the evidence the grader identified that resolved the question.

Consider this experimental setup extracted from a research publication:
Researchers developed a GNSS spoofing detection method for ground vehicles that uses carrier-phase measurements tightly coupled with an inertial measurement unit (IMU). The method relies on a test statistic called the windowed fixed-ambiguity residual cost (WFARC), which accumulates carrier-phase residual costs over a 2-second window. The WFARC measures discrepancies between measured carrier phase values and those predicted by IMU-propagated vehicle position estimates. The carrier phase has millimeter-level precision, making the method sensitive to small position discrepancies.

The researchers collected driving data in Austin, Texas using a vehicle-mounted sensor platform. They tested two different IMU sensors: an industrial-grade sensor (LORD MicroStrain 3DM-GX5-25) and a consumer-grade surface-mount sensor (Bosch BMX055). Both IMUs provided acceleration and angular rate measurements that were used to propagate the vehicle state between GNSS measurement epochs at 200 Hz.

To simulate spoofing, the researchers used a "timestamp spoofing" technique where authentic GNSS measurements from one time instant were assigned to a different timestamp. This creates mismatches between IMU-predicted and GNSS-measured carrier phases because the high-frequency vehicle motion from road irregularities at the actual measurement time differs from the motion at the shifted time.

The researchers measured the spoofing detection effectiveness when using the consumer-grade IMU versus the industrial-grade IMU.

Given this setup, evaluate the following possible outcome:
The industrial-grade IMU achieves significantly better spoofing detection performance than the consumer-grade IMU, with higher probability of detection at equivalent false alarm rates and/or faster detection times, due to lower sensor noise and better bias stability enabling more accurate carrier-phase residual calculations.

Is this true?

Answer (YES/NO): YES